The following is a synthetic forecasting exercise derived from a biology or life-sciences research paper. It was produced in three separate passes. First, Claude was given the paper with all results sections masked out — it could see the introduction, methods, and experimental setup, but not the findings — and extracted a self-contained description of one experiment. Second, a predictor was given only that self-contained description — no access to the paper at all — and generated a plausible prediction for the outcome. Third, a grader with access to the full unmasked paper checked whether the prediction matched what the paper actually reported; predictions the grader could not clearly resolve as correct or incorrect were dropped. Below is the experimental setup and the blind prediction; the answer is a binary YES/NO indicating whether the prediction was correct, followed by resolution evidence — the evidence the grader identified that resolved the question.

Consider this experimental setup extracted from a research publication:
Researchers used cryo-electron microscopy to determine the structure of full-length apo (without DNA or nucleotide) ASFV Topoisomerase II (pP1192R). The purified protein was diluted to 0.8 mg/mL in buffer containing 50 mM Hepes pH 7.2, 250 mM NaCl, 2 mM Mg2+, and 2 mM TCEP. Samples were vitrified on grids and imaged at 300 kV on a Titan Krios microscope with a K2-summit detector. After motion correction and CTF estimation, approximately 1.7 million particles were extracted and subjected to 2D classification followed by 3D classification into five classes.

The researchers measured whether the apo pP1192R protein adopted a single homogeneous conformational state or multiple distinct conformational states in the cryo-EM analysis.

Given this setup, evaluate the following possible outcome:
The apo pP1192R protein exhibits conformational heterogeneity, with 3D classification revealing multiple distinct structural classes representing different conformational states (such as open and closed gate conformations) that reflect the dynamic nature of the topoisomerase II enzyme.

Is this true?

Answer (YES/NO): YES